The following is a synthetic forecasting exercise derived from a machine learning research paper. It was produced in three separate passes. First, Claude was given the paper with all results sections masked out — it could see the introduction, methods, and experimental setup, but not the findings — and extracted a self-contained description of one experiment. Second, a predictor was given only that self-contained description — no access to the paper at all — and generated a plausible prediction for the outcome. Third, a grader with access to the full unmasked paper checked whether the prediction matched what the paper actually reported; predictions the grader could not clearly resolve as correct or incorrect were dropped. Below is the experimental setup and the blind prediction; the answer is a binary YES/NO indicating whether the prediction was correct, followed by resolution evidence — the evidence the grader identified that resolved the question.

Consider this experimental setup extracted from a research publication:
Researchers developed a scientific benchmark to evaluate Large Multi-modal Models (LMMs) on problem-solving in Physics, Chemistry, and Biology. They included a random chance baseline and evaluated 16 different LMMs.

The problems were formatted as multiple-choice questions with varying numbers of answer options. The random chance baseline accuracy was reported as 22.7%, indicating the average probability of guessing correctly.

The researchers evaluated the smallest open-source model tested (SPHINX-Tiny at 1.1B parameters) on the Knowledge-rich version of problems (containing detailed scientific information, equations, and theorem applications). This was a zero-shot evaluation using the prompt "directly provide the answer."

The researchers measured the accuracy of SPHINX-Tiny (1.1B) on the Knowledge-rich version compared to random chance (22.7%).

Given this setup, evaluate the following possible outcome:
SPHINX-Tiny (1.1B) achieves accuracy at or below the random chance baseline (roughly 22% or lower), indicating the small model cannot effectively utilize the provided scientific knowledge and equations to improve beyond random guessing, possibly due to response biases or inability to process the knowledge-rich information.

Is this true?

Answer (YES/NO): NO